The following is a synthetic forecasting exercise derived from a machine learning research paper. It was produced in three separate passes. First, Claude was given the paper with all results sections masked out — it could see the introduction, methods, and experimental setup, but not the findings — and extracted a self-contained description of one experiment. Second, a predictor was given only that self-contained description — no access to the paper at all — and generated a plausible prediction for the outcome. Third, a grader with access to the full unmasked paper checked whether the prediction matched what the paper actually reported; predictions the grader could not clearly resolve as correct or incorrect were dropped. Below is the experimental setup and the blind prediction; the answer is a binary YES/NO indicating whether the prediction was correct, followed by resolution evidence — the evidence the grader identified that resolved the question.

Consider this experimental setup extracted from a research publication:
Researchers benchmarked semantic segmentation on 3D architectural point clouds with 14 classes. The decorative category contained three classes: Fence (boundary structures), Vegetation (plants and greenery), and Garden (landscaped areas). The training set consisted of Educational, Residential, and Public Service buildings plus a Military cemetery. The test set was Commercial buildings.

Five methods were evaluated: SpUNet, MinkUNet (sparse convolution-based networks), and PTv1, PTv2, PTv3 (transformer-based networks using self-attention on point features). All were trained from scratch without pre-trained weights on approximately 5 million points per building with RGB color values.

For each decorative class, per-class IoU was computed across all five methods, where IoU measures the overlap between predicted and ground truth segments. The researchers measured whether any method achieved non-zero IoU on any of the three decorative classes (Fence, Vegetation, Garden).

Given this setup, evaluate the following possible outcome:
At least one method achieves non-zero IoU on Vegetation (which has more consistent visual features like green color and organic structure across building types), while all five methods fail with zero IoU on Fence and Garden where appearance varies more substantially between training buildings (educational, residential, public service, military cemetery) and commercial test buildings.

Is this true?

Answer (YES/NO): NO